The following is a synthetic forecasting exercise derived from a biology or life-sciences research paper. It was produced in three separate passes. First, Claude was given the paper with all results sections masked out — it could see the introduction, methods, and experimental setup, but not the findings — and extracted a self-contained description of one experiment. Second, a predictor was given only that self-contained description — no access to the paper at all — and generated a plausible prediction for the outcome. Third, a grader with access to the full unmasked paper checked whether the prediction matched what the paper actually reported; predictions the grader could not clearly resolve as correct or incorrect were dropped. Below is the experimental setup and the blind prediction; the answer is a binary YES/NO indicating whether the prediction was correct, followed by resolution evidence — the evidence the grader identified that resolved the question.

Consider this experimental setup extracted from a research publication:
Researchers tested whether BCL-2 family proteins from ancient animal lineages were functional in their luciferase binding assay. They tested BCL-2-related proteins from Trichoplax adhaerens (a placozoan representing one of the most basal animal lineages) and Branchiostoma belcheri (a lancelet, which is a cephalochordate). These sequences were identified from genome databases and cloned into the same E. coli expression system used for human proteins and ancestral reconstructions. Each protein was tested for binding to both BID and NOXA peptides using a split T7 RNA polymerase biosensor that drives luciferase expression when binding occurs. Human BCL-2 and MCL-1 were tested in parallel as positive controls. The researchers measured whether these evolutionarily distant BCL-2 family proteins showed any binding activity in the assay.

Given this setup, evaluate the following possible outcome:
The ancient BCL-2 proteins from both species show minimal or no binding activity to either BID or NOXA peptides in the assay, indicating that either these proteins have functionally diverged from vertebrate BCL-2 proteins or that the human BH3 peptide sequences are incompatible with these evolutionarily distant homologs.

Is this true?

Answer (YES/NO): YES